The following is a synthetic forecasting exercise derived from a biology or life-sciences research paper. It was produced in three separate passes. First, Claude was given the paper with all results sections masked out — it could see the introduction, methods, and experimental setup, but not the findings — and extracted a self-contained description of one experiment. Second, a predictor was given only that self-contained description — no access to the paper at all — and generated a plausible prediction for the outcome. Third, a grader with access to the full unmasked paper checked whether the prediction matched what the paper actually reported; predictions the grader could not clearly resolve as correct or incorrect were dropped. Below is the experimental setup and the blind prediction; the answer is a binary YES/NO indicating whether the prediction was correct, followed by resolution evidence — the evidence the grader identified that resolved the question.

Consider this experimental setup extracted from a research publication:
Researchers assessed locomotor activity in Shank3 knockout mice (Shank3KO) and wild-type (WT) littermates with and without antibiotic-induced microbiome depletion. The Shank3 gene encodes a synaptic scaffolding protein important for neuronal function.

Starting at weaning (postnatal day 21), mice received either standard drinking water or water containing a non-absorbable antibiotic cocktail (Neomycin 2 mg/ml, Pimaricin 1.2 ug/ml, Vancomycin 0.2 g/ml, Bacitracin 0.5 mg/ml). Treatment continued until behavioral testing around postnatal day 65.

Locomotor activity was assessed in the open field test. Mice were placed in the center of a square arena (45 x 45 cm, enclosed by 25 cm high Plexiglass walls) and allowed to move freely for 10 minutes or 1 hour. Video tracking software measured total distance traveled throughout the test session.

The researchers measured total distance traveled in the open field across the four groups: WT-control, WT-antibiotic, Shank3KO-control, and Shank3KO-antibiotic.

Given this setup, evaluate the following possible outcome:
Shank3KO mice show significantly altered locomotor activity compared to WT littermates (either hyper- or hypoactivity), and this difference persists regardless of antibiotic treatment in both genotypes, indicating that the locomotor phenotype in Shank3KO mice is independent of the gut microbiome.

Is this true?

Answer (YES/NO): YES